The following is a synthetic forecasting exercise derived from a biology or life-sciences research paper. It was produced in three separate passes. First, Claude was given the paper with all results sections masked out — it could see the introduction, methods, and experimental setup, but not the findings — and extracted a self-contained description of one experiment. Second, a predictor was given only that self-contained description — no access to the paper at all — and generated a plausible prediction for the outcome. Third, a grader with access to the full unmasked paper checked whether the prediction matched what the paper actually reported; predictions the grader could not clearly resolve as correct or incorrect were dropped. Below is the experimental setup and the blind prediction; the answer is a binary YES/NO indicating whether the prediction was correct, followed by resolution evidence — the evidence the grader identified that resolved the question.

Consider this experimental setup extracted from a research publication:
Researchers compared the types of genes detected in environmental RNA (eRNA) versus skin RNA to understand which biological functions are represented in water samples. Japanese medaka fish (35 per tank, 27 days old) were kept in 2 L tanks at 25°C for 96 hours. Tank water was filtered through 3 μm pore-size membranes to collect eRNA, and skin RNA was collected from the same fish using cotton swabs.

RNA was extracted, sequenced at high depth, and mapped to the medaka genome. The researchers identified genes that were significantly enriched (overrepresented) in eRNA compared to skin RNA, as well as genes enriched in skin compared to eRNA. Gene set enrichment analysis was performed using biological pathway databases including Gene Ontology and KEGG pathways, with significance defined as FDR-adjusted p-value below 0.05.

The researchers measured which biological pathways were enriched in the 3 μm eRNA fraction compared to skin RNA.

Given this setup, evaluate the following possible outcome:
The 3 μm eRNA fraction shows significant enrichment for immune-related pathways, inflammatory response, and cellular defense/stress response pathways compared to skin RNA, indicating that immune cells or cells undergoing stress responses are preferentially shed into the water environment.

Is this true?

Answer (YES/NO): NO